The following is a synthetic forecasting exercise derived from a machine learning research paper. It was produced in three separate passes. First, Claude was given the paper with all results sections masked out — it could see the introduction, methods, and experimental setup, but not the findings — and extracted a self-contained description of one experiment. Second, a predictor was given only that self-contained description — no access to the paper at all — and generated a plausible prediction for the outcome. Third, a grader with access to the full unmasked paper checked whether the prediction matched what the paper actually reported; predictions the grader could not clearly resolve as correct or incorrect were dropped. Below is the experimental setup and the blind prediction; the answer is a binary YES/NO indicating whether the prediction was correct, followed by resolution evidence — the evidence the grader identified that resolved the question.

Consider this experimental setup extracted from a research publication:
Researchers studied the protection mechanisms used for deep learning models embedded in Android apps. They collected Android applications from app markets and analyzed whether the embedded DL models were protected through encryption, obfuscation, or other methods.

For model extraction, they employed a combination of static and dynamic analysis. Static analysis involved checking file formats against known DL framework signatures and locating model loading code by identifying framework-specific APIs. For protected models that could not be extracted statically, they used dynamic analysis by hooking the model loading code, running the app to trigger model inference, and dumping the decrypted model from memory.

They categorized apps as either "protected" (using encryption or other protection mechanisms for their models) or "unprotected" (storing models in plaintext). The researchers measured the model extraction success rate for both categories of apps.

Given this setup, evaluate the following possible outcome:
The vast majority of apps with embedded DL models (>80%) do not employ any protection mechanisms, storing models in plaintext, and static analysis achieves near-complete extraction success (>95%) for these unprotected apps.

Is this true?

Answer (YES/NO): NO